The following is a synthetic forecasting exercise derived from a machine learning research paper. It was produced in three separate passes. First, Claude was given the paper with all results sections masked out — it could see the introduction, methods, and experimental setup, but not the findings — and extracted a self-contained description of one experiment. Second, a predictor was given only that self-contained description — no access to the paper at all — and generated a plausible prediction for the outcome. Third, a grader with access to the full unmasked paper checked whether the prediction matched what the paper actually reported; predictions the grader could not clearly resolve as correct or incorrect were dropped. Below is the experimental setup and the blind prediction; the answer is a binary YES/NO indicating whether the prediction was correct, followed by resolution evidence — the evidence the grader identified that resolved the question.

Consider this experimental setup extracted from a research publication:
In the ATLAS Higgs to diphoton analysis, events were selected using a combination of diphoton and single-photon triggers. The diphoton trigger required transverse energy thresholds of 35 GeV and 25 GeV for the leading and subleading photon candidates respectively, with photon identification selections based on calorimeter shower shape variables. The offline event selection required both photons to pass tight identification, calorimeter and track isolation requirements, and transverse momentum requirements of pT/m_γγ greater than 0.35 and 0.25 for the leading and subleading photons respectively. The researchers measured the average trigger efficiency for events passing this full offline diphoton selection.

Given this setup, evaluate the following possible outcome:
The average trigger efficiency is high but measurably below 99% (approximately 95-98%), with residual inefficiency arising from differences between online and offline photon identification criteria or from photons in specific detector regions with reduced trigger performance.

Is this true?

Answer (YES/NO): NO